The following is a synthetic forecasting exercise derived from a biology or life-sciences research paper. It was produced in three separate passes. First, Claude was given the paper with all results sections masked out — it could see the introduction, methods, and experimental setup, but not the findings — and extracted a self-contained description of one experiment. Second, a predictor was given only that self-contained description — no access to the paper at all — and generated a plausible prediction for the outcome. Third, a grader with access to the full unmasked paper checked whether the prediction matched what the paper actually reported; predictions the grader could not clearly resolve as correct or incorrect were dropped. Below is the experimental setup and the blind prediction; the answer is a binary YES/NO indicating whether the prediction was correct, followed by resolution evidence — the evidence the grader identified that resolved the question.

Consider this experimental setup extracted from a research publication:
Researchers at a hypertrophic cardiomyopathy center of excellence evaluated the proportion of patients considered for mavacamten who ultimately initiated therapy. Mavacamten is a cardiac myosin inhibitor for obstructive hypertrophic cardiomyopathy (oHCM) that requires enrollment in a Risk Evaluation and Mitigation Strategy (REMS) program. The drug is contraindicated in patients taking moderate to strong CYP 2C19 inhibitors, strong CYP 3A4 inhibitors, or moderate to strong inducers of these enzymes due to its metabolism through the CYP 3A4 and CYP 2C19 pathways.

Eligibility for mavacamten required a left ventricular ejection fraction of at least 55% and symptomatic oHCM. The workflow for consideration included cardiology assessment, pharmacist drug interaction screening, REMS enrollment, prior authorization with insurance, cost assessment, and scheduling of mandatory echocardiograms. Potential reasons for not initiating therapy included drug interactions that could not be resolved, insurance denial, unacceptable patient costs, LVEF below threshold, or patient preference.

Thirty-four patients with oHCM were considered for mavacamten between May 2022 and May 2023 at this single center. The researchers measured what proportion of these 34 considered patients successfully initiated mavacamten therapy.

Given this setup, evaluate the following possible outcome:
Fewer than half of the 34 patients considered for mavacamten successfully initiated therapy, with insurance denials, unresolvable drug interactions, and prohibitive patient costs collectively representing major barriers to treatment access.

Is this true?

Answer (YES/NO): NO